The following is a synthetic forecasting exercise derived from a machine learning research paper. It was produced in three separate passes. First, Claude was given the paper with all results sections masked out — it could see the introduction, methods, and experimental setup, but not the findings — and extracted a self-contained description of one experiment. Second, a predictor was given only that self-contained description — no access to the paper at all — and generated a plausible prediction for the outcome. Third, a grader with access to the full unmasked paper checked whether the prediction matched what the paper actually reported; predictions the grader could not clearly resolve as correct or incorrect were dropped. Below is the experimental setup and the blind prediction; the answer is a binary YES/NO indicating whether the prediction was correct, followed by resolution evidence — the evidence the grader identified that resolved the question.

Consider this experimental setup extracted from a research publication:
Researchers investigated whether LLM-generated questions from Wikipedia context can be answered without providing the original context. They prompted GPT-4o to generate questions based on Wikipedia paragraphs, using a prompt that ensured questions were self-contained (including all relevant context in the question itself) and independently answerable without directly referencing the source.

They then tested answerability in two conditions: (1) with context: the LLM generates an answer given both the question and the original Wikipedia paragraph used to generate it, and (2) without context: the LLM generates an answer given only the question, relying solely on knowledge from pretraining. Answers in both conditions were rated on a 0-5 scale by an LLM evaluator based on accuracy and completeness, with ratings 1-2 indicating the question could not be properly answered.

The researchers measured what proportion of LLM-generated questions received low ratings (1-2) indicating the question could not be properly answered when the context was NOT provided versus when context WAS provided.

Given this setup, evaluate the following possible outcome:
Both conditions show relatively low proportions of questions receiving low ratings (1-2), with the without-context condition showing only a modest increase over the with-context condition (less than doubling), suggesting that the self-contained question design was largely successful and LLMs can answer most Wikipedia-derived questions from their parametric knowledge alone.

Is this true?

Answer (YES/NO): NO